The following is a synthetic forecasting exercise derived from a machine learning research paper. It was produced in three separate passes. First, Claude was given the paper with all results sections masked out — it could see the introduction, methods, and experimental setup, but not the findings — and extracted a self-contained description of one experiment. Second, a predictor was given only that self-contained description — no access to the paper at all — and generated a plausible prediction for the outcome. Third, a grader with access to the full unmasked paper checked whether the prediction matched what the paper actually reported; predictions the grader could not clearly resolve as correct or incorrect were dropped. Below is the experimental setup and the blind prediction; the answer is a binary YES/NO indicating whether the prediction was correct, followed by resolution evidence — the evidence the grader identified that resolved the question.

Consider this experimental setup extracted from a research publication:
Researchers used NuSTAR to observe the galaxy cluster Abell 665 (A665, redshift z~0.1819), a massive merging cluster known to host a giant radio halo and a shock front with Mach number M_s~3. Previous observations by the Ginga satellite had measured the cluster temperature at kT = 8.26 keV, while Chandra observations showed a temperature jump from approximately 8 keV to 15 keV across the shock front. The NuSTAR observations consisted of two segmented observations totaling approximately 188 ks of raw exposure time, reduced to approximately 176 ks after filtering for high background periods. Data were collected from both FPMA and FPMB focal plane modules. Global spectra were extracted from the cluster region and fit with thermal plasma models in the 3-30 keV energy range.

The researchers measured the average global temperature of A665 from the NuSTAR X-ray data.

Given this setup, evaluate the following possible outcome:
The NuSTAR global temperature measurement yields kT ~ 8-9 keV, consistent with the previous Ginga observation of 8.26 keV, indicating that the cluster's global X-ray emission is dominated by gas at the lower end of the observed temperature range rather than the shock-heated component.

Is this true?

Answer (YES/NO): NO